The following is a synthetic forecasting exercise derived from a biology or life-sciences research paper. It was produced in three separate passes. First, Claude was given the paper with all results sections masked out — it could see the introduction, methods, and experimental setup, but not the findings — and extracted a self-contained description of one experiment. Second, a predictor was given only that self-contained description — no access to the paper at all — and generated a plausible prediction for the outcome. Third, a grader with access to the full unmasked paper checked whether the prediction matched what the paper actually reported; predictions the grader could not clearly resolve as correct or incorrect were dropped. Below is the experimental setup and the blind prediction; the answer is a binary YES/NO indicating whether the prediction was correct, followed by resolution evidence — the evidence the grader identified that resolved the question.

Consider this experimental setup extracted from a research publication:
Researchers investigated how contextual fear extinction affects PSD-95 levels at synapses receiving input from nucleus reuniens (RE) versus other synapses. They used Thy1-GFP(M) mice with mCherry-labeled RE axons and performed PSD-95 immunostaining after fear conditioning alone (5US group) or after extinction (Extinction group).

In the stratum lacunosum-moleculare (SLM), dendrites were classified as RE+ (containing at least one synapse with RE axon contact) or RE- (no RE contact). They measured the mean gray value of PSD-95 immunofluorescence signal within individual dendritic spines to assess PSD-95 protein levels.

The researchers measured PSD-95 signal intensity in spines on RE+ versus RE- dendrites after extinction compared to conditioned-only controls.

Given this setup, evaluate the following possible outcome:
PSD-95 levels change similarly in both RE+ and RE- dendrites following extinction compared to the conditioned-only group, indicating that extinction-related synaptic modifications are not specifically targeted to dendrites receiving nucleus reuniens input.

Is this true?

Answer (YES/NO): NO